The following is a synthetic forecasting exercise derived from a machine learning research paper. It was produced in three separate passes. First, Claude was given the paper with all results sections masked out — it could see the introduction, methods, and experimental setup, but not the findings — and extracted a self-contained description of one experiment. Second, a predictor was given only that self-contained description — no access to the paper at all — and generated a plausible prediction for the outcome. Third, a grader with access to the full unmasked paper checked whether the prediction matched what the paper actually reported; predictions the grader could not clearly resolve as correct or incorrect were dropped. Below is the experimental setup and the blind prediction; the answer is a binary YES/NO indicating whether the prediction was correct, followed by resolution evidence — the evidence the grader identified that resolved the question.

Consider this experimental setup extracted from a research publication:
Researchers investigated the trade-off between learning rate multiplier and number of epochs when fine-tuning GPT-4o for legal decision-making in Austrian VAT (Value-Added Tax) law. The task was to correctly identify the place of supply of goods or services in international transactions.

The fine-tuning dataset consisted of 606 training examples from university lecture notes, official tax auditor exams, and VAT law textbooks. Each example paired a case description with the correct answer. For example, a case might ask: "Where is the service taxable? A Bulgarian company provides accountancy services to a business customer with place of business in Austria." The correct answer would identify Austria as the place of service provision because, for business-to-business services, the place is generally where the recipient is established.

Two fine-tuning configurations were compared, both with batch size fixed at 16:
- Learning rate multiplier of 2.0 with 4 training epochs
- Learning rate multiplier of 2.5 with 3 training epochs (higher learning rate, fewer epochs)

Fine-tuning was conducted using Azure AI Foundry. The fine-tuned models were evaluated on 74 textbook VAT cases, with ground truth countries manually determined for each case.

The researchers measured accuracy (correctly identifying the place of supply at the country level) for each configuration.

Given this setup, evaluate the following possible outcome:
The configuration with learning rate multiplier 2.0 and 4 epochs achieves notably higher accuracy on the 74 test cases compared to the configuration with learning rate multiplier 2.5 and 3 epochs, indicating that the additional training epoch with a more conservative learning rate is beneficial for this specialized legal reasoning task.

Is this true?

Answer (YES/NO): NO